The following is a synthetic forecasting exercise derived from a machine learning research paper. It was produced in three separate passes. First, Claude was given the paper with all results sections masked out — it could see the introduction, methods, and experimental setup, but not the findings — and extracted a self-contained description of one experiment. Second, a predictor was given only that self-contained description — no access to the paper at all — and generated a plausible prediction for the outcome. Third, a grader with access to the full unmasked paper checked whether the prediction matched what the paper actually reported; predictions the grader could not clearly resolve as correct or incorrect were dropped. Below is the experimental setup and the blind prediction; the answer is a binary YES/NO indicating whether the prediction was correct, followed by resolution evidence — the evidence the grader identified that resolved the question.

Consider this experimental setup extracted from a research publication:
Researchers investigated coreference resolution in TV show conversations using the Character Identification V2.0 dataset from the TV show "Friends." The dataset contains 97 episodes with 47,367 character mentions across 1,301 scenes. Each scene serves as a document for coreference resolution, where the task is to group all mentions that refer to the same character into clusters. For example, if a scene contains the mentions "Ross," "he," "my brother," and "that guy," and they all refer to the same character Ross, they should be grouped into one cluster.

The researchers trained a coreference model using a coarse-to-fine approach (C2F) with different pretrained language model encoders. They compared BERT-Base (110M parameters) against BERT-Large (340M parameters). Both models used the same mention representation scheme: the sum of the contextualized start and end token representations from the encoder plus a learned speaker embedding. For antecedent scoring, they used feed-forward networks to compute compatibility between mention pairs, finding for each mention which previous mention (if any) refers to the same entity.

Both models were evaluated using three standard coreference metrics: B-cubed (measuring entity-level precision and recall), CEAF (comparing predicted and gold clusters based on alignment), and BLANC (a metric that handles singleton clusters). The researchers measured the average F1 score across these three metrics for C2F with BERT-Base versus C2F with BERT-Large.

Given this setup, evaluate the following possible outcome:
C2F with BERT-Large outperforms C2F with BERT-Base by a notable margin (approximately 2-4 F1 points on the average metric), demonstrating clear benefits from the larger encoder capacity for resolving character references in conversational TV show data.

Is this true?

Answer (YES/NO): YES